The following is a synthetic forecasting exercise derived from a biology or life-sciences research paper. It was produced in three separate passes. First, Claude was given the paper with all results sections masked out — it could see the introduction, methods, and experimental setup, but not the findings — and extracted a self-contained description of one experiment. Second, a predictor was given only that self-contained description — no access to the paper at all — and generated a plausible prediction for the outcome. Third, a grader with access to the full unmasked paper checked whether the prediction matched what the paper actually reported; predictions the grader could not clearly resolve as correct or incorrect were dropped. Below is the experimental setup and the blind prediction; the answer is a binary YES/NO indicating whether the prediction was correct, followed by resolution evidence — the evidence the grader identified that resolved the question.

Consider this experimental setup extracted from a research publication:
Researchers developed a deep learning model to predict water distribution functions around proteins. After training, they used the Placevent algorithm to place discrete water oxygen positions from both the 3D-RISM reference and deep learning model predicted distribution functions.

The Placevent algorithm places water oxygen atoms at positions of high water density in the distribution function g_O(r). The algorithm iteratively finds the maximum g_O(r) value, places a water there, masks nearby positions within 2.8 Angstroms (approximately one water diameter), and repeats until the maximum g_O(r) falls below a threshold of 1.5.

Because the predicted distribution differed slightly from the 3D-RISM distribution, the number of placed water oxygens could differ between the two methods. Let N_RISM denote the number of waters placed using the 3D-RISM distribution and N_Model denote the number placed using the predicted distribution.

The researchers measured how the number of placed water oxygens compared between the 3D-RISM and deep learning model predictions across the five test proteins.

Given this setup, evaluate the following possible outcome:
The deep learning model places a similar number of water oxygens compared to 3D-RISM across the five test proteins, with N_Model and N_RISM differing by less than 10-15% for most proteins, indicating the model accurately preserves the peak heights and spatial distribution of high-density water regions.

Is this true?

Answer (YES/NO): NO